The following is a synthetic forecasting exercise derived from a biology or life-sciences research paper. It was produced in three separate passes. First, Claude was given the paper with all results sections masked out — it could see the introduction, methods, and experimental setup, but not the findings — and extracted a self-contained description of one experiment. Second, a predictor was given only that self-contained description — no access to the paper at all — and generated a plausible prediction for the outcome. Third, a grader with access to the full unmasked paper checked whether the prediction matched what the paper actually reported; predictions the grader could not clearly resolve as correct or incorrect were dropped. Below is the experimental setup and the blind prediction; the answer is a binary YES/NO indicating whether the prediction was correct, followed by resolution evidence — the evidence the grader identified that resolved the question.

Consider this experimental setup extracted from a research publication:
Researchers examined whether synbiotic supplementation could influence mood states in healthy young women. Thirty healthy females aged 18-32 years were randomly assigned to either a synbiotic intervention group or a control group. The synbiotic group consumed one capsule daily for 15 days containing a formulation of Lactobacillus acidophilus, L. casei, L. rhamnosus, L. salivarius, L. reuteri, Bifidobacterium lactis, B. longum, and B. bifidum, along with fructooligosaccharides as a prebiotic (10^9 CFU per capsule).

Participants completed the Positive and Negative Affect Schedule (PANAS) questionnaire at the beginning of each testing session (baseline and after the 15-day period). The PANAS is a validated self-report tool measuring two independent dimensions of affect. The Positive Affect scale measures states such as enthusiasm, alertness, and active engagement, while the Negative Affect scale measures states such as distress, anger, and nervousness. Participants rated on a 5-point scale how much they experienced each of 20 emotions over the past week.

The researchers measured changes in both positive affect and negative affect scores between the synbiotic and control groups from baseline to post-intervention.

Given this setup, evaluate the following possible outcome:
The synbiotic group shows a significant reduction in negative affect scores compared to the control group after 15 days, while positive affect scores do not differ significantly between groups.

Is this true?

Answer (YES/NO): NO